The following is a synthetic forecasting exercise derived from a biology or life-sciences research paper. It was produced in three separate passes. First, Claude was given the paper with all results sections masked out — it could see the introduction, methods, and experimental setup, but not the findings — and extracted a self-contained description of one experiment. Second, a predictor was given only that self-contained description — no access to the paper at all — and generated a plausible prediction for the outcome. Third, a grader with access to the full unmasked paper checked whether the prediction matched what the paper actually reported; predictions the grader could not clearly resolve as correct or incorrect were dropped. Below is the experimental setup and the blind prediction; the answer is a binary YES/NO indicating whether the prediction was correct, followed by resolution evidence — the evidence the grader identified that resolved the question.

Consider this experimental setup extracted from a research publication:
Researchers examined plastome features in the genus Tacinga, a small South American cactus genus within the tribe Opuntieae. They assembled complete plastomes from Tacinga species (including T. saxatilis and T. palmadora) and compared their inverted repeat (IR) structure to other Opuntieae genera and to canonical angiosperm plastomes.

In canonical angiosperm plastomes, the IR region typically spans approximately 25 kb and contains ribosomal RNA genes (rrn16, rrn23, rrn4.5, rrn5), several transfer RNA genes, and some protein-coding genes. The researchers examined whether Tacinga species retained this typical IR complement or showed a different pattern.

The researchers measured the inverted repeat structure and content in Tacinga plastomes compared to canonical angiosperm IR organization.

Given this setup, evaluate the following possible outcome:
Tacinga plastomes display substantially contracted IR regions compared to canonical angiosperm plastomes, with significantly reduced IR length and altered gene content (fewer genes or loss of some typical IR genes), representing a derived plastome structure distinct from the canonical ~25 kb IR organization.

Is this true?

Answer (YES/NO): YES